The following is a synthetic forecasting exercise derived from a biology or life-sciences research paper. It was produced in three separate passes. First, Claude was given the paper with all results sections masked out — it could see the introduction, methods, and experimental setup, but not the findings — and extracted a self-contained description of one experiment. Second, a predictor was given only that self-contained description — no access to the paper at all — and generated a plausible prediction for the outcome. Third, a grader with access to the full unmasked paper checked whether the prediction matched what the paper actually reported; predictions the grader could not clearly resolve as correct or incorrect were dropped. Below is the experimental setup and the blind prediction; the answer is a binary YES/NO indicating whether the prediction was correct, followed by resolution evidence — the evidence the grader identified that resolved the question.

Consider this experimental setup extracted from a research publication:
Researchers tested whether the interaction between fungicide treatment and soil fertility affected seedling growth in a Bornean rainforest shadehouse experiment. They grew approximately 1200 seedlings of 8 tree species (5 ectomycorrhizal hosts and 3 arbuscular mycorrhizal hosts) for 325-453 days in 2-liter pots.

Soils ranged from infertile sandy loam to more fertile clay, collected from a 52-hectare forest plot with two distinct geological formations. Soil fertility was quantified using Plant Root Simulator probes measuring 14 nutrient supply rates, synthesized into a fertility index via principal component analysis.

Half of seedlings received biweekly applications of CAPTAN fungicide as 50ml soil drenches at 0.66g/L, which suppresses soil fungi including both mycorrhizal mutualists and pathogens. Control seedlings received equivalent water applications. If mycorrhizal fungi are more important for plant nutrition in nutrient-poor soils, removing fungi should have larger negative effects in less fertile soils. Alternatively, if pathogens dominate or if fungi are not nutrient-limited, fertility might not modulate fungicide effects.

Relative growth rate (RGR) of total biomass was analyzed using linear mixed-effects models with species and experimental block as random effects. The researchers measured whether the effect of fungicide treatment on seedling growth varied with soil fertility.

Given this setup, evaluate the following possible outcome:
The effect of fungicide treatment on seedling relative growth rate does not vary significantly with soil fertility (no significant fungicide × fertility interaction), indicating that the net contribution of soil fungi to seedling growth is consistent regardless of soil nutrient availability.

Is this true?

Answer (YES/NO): YES